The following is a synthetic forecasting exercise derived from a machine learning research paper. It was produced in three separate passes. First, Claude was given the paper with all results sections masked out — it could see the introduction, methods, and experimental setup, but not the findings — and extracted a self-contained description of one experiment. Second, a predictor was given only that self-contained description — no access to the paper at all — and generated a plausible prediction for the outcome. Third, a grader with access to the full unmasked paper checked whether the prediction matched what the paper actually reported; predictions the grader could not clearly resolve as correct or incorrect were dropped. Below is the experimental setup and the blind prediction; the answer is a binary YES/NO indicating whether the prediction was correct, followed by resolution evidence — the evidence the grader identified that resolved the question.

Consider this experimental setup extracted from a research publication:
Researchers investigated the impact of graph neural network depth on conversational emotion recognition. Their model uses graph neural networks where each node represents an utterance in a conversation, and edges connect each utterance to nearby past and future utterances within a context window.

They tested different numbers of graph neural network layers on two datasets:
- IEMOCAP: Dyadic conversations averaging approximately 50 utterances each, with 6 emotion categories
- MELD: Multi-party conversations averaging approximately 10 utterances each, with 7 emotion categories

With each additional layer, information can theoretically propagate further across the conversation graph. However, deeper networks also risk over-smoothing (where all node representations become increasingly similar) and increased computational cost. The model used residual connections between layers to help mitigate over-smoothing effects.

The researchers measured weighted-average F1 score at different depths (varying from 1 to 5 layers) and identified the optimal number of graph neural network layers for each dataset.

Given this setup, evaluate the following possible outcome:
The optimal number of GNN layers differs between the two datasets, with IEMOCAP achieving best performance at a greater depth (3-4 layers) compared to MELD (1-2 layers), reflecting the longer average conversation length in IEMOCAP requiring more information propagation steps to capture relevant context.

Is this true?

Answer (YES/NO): YES